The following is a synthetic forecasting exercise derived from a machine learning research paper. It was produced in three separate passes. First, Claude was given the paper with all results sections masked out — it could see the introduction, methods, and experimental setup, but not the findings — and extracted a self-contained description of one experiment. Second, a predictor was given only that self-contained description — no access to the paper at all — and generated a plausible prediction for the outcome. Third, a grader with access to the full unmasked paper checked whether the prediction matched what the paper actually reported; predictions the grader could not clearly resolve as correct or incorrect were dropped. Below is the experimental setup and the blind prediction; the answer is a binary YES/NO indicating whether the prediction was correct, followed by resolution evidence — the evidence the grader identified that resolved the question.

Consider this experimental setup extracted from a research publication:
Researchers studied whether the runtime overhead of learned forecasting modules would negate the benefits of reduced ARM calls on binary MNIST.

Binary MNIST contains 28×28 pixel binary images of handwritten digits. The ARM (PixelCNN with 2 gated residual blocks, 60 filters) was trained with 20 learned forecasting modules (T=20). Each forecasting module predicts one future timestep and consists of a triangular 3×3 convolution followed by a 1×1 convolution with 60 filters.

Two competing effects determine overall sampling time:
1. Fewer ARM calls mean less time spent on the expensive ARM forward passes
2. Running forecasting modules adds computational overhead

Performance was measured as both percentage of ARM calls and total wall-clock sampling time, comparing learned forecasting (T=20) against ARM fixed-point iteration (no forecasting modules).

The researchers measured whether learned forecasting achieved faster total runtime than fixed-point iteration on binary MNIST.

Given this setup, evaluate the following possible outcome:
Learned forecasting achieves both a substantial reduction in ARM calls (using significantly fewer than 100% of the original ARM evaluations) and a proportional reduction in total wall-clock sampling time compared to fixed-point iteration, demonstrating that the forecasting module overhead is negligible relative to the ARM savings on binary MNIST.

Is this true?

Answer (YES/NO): NO